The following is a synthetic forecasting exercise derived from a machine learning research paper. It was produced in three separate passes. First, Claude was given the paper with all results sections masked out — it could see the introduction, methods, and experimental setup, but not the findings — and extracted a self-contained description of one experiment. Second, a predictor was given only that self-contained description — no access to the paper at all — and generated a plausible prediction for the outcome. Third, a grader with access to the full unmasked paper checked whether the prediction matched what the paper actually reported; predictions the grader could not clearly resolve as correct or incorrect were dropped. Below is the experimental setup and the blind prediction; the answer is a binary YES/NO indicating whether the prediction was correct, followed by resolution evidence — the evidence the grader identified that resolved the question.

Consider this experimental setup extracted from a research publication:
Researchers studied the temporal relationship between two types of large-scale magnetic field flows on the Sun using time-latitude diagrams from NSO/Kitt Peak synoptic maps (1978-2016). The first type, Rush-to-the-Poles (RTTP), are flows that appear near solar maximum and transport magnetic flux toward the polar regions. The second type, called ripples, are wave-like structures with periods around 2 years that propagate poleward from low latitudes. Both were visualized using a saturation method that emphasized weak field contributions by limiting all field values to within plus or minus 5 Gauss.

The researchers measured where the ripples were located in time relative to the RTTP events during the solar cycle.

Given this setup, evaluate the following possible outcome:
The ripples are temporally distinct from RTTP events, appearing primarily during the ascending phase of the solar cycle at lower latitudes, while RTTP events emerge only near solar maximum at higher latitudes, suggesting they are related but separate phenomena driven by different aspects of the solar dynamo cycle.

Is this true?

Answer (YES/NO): NO